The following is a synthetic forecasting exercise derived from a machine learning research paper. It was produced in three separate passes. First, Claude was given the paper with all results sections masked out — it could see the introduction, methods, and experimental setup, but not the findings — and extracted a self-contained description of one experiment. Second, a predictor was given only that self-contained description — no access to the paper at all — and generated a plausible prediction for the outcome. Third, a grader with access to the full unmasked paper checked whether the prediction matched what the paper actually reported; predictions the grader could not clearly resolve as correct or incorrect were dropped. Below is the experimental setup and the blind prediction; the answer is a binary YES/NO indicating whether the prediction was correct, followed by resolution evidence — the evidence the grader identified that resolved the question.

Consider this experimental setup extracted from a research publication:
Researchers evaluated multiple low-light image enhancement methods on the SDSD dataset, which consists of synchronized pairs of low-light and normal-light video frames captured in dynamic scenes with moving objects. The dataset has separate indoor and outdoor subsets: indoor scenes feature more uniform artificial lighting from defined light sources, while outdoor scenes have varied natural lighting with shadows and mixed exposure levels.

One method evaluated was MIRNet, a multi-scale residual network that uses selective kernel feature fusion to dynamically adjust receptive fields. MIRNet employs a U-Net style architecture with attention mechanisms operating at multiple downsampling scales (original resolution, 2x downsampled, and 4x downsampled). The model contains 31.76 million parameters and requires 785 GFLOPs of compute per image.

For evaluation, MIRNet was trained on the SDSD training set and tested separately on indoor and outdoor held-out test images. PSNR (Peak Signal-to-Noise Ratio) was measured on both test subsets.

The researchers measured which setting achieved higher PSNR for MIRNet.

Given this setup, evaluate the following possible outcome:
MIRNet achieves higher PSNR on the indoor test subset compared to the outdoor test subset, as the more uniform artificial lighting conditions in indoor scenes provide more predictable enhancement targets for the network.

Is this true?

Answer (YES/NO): NO